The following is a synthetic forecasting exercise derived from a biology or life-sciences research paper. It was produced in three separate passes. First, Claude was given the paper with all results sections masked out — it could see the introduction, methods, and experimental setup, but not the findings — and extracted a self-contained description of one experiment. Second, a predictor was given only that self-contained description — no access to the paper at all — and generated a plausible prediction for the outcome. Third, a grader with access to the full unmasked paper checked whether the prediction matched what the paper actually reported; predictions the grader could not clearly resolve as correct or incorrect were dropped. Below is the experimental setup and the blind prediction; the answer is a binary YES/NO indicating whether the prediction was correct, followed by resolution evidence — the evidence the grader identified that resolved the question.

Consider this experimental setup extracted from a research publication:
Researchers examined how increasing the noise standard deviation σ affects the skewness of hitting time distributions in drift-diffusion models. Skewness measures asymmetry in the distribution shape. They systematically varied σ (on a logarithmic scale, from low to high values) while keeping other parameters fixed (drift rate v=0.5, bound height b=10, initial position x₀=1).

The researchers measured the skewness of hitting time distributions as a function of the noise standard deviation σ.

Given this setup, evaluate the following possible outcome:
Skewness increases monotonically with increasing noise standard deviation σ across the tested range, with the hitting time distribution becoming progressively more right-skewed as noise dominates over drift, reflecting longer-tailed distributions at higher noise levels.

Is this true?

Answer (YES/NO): YES